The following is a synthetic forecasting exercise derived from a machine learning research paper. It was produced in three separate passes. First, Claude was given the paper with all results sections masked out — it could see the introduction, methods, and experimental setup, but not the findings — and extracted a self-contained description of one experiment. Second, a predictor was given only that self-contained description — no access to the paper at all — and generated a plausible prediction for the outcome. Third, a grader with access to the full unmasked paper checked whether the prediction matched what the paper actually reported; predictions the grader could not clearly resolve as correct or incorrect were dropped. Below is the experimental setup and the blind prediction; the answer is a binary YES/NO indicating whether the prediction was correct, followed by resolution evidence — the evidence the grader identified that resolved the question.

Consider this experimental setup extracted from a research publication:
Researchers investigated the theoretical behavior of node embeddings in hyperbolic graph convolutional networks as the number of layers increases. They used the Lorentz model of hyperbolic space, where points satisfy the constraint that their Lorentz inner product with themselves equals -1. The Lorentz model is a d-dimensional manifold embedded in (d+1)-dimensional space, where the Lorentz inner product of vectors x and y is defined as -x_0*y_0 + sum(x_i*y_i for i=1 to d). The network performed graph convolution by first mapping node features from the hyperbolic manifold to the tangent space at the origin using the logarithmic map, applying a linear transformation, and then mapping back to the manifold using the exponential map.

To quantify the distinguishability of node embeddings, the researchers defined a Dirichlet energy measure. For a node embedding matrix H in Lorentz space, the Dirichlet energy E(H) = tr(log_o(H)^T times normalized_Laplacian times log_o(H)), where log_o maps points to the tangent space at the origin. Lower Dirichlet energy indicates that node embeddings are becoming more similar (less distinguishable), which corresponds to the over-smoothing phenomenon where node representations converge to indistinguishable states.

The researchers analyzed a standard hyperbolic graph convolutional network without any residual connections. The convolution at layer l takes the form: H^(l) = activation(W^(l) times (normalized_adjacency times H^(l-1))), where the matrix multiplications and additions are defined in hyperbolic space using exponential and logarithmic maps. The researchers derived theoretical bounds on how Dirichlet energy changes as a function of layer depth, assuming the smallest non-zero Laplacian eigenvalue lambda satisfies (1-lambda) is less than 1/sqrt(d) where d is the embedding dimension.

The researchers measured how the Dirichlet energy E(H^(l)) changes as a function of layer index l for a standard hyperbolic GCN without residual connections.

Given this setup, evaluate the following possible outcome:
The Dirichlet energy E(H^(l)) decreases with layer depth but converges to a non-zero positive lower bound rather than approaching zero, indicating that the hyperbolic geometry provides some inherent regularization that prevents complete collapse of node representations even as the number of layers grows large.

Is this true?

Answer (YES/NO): NO